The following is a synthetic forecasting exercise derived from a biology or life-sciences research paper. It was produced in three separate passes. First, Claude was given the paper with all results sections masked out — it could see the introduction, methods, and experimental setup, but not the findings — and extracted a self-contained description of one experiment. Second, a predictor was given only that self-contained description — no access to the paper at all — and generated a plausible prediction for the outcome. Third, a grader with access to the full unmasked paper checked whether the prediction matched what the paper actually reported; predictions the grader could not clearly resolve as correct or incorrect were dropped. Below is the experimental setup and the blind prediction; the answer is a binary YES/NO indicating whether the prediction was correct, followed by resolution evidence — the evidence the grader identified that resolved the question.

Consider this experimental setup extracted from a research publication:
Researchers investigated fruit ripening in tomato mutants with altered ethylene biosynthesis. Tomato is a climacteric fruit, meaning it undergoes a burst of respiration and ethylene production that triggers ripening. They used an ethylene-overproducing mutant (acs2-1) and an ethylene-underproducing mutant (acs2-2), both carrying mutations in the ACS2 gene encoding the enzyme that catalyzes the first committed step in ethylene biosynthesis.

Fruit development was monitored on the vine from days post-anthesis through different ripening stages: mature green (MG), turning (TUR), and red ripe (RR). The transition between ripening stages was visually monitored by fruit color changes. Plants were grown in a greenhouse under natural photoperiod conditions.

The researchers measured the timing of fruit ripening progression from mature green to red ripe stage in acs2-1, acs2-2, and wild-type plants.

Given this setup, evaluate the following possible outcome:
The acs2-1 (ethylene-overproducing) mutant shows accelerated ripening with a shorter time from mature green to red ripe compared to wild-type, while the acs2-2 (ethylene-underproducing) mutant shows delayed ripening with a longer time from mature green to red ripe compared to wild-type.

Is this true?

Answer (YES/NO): YES